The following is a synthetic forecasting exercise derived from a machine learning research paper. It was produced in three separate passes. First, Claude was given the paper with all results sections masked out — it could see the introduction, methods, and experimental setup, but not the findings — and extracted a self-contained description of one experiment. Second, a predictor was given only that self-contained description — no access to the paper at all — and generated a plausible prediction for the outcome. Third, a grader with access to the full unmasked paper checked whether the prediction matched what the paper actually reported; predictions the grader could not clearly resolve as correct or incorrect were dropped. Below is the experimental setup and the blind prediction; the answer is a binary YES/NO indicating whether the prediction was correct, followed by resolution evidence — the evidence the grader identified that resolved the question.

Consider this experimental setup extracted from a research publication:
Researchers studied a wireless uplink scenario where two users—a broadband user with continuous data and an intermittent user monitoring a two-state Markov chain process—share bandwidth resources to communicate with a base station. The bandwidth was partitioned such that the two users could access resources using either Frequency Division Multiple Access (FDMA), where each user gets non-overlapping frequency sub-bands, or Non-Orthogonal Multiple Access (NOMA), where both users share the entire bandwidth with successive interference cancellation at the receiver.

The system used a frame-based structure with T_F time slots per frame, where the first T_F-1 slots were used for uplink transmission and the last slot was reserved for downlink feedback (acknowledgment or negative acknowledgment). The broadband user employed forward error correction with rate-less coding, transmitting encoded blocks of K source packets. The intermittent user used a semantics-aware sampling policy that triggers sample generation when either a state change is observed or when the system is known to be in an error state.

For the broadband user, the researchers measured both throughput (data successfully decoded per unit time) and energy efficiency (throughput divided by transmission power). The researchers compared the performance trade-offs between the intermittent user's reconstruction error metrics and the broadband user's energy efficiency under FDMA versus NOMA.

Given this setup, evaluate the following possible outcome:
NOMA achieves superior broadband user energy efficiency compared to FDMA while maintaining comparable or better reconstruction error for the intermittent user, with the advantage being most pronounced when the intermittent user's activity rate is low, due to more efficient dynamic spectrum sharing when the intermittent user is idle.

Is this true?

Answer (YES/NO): NO